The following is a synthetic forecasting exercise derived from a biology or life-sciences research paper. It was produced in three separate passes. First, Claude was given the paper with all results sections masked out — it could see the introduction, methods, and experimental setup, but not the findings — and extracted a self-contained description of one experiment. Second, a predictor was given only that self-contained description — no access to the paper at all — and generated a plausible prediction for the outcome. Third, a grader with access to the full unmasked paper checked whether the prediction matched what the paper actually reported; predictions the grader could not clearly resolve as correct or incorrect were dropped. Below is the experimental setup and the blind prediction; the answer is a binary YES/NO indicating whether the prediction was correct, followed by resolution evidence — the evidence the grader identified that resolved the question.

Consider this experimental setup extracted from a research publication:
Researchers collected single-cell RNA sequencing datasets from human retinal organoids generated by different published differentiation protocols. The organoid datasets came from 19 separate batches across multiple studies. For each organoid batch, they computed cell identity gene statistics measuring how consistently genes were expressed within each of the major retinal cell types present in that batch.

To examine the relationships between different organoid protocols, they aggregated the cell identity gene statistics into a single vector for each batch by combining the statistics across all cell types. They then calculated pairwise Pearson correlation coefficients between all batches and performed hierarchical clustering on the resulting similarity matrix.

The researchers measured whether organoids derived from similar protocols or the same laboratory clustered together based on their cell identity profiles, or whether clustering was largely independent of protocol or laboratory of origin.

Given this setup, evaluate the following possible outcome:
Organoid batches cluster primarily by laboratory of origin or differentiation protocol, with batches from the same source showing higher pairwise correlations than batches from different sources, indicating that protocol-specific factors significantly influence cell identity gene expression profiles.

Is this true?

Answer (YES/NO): YES